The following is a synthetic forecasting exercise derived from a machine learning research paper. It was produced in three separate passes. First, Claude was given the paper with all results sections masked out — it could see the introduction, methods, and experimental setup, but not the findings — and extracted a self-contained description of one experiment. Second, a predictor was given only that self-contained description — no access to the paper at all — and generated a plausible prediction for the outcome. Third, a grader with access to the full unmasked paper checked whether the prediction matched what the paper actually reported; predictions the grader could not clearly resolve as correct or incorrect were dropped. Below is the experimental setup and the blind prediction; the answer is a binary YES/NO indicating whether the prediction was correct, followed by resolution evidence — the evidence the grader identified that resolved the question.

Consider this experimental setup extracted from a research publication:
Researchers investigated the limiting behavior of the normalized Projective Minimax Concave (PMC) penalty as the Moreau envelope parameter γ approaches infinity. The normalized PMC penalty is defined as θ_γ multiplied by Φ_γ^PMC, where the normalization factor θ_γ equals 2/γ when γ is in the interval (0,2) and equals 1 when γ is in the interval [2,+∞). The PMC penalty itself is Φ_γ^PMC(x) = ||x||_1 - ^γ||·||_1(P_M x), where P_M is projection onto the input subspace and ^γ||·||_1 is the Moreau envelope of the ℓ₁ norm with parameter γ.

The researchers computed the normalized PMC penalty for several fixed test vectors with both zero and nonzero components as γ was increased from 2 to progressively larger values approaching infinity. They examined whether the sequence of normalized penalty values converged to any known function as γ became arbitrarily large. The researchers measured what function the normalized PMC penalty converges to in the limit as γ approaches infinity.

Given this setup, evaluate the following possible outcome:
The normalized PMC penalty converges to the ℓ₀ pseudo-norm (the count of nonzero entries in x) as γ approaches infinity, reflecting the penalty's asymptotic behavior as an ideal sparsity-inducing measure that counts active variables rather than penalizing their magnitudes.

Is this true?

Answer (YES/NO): NO